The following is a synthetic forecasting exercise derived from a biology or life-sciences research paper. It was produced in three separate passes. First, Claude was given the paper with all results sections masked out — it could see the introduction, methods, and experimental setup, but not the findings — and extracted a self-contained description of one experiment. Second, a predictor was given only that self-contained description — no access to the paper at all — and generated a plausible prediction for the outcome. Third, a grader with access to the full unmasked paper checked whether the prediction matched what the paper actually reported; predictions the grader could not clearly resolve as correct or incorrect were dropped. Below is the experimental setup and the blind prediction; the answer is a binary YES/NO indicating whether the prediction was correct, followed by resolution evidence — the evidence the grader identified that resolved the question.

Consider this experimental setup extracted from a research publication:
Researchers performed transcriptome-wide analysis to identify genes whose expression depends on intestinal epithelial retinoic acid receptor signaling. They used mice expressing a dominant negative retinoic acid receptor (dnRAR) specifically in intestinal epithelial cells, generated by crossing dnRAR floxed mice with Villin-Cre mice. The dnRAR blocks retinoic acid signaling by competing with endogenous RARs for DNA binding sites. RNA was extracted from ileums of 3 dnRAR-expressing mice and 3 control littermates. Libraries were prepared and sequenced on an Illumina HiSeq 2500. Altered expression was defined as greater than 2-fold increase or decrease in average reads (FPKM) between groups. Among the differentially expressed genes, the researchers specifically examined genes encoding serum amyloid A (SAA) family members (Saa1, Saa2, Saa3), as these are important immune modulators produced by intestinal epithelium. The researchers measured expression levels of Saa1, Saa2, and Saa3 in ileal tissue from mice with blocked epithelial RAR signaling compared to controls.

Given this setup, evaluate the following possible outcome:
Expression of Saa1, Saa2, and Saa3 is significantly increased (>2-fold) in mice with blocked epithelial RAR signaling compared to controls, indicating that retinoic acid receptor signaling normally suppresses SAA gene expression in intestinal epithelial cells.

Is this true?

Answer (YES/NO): NO